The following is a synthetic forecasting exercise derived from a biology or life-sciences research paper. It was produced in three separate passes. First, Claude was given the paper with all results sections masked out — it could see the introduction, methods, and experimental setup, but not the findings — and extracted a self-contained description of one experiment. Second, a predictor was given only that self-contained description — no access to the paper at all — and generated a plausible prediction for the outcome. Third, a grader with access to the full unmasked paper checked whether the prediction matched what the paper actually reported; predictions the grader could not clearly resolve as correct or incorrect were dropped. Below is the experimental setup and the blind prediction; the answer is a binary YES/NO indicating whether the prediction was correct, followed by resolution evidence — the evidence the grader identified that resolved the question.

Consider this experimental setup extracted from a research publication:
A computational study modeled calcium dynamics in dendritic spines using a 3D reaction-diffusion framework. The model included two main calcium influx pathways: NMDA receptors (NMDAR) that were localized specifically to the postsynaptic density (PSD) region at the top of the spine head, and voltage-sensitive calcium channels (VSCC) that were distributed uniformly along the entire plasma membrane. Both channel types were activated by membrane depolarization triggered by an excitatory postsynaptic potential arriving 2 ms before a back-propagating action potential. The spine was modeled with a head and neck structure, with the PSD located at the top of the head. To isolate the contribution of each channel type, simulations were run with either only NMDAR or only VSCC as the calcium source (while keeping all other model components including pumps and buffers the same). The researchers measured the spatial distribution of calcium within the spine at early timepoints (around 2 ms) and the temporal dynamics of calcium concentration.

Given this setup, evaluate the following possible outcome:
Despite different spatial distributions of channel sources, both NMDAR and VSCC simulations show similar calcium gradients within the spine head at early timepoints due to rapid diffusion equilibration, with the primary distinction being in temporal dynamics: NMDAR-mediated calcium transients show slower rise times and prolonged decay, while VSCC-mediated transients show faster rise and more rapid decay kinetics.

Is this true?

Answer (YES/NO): NO